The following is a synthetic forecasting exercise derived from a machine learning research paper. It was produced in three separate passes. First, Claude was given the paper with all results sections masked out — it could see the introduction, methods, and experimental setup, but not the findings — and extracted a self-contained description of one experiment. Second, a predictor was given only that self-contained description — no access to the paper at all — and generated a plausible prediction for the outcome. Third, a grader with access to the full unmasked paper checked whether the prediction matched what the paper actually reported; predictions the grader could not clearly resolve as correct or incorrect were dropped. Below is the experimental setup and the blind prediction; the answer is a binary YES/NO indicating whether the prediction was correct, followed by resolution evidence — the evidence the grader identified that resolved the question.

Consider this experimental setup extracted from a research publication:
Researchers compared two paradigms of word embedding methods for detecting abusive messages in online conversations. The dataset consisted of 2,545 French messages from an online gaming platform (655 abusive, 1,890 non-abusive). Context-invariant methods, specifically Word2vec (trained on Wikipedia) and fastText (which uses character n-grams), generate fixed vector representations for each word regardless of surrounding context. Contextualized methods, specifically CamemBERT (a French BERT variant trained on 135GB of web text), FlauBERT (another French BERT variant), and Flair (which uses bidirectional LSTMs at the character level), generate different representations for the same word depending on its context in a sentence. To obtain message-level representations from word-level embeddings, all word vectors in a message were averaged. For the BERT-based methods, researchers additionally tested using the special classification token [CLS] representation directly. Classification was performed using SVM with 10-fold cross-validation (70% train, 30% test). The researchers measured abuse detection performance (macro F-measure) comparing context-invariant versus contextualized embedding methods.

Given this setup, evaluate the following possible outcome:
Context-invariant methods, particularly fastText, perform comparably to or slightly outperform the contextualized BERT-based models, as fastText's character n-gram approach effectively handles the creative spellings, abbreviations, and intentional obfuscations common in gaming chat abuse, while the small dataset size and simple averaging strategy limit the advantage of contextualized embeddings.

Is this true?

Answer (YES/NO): NO